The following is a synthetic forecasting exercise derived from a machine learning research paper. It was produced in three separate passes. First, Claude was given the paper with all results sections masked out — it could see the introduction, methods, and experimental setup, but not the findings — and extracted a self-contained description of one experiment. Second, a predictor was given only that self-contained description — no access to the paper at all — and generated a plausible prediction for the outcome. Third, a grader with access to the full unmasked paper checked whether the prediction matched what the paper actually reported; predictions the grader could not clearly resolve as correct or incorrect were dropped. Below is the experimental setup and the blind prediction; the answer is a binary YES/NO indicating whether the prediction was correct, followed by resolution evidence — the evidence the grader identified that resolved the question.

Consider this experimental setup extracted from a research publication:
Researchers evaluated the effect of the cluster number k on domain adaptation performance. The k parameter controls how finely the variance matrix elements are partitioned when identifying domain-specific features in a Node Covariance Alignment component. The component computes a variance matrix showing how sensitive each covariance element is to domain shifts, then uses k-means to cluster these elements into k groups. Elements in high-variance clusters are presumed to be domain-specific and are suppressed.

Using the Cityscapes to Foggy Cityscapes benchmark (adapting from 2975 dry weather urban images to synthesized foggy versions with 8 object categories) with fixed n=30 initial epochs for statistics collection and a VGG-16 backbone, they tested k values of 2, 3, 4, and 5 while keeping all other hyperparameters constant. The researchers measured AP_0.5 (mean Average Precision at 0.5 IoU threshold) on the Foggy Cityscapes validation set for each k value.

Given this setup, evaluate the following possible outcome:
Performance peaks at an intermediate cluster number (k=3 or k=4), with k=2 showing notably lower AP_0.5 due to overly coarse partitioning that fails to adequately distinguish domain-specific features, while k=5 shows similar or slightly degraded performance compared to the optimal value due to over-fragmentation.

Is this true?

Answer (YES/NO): YES